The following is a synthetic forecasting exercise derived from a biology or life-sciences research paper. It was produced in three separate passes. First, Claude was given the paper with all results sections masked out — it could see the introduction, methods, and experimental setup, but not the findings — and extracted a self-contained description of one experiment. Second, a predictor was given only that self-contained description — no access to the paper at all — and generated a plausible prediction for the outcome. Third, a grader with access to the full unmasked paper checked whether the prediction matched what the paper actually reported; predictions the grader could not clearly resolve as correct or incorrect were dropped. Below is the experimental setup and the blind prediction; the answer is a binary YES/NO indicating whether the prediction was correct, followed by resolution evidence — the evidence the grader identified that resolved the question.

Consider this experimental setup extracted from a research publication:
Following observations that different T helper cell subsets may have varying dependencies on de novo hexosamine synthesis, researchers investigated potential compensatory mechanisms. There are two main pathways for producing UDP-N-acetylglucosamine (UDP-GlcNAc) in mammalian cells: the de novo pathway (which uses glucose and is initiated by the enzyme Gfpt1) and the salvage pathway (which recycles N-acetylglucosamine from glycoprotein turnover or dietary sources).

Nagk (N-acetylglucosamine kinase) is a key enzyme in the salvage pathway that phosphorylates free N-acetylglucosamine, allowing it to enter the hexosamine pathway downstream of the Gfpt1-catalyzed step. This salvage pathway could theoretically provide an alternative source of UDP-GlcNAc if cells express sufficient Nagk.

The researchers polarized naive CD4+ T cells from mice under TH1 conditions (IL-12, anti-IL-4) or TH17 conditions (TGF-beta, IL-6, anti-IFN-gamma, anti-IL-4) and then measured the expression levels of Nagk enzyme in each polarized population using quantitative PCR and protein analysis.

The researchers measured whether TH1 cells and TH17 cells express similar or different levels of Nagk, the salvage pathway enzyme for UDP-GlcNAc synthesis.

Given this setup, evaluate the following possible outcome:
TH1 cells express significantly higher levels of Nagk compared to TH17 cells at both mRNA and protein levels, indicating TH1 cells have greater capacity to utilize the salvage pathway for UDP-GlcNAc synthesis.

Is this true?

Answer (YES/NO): NO